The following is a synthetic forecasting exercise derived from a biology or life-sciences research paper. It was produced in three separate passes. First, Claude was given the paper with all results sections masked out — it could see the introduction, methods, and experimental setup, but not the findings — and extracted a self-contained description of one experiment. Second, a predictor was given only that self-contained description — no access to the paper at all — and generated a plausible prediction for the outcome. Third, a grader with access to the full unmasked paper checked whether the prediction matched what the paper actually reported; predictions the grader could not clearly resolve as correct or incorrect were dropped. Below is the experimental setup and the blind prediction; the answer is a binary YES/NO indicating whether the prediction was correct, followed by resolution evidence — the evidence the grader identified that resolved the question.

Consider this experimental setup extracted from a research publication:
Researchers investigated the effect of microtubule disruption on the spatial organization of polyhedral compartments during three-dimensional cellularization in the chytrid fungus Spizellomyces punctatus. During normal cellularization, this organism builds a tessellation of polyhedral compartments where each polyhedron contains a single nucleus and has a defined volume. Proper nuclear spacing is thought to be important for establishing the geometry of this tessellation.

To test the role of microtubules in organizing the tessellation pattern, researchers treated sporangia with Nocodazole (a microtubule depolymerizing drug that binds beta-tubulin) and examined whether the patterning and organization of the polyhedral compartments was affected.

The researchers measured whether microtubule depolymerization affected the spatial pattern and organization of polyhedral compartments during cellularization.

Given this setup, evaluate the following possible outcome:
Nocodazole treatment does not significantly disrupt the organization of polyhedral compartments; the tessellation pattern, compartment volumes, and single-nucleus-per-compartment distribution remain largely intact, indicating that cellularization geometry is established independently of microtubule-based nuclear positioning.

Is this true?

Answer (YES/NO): NO